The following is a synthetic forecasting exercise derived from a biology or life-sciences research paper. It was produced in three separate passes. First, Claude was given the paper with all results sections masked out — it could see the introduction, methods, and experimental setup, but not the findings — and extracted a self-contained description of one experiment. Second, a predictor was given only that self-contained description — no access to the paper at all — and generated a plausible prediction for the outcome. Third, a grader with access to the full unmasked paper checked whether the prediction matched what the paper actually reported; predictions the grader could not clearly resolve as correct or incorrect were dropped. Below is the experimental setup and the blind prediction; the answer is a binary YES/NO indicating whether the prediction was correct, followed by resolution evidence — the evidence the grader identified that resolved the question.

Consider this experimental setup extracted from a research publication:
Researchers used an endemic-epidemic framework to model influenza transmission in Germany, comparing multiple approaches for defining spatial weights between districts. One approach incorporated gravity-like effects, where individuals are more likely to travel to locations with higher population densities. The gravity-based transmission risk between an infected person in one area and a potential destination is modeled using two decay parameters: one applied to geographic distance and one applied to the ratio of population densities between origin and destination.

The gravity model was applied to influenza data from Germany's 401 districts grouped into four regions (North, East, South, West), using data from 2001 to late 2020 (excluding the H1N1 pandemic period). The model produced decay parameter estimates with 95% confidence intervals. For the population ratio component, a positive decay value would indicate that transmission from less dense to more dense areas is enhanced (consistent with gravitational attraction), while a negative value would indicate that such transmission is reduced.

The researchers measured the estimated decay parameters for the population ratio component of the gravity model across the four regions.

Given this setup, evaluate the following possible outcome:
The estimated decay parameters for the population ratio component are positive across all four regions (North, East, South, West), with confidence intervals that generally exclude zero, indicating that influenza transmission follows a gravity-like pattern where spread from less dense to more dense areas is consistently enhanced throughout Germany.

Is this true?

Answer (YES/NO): NO